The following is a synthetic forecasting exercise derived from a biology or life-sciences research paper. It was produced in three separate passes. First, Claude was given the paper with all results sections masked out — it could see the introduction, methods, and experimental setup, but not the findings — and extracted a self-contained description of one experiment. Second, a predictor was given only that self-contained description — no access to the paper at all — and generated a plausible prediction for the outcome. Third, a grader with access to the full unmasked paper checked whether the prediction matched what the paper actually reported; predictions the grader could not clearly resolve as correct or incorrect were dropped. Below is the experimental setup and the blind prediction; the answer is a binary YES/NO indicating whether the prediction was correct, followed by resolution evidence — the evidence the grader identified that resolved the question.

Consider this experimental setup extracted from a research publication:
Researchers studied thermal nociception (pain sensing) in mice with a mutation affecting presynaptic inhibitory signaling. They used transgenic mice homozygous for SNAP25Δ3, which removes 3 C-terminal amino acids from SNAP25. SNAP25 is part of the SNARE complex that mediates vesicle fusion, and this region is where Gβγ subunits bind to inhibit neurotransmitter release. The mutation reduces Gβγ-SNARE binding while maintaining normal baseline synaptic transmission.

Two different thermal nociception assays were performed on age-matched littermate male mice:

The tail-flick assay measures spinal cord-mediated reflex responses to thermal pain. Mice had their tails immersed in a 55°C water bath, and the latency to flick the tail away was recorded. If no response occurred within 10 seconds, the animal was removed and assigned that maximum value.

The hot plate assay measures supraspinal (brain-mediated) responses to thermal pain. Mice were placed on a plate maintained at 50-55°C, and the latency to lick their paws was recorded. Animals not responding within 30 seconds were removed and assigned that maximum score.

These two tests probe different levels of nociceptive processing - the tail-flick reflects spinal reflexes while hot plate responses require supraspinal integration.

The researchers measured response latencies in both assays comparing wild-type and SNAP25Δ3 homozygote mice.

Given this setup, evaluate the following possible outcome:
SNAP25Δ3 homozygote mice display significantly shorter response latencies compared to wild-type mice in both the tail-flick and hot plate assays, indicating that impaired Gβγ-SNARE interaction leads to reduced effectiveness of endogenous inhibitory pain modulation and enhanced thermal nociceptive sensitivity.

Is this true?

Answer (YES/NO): NO